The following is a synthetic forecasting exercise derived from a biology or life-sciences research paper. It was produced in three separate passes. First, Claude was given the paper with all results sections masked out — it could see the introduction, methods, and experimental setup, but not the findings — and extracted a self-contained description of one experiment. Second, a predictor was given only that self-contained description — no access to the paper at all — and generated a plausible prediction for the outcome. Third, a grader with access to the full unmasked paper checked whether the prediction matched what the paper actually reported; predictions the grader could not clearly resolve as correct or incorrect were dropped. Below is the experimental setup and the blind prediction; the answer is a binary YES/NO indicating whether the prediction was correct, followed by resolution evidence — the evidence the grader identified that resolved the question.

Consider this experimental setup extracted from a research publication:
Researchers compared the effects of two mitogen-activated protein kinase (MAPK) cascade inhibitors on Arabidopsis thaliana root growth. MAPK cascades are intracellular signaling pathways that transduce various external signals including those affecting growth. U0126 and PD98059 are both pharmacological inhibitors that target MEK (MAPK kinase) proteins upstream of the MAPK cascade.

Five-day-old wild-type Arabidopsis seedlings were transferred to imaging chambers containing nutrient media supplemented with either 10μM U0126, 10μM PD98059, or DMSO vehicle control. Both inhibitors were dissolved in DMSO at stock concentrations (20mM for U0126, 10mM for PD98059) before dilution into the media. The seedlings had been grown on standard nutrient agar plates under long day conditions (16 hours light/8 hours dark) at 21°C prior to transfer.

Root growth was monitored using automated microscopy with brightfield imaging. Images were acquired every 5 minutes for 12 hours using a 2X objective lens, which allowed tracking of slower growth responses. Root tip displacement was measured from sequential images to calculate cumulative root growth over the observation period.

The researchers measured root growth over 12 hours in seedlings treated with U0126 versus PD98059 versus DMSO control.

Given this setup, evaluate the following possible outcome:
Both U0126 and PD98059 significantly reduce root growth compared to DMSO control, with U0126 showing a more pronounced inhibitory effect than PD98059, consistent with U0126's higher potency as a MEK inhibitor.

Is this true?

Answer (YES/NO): NO